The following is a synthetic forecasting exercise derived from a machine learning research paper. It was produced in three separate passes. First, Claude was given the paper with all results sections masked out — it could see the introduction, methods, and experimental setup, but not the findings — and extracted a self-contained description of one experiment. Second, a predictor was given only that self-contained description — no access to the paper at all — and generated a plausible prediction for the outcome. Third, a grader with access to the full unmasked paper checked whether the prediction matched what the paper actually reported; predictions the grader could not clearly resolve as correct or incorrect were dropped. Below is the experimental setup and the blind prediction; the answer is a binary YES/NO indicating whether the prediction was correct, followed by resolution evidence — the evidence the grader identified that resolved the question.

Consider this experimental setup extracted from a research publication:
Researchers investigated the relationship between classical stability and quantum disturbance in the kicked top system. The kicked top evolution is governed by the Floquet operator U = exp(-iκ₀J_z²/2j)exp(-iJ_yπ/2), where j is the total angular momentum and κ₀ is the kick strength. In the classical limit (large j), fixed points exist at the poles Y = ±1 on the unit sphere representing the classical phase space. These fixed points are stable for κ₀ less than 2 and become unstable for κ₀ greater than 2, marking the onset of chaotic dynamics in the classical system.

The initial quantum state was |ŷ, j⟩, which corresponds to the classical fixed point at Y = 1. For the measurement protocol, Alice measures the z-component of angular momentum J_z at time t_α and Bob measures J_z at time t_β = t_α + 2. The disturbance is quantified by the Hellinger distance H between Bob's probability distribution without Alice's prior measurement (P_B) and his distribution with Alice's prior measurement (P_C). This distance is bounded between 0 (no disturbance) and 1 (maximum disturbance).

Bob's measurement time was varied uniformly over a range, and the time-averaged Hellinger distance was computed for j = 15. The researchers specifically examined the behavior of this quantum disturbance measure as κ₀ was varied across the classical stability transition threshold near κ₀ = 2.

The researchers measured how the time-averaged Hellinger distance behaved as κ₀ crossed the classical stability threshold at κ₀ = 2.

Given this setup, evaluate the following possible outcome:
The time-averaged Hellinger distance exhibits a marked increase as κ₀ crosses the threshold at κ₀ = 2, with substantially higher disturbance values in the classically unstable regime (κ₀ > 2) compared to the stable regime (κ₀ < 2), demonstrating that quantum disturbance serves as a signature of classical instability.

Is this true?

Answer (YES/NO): YES